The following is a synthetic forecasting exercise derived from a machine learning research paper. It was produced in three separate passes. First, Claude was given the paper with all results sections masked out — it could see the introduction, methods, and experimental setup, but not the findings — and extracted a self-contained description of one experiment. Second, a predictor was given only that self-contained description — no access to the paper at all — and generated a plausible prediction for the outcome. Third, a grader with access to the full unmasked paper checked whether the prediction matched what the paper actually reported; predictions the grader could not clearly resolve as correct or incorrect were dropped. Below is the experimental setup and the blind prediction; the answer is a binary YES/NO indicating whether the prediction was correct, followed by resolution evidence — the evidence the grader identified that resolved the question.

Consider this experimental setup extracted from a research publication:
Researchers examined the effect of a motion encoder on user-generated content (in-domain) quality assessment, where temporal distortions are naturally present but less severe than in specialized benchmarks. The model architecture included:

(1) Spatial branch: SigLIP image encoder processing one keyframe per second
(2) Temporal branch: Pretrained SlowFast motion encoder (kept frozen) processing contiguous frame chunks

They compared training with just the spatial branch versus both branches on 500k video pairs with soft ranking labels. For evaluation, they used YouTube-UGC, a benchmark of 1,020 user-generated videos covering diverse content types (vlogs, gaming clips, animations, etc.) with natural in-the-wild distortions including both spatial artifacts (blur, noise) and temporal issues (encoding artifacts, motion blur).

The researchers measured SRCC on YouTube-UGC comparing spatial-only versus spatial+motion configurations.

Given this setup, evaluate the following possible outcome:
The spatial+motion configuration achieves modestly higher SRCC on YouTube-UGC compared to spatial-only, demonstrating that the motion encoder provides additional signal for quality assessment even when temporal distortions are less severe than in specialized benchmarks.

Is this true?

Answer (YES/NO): YES